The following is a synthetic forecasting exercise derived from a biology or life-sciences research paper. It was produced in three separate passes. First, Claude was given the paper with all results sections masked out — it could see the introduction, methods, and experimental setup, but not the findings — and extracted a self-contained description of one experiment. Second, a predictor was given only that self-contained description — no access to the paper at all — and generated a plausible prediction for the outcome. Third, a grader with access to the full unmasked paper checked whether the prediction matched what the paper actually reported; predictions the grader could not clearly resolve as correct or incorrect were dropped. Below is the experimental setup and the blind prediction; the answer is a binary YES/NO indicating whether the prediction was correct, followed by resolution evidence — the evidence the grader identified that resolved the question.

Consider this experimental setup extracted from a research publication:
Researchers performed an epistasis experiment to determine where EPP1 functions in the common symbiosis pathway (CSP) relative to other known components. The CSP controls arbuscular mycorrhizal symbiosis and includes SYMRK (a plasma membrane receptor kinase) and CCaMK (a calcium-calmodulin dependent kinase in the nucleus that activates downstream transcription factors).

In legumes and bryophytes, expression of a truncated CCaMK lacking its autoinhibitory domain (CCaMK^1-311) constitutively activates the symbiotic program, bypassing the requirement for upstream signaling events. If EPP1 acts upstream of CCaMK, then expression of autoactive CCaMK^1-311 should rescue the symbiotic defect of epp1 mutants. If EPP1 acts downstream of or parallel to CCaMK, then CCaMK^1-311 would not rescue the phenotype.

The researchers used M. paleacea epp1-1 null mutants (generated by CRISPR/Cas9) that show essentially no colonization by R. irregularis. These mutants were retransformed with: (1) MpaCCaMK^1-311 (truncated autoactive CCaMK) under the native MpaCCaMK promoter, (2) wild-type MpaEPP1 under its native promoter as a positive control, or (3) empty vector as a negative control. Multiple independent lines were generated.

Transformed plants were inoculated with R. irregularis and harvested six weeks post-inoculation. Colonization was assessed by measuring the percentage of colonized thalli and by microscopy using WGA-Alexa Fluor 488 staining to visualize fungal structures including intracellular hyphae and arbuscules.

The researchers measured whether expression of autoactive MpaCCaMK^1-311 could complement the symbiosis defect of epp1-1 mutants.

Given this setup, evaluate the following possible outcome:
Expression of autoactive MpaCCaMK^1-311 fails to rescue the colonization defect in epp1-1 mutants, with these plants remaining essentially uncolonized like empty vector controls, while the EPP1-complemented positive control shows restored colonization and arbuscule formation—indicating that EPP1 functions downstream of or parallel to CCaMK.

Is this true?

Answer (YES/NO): NO